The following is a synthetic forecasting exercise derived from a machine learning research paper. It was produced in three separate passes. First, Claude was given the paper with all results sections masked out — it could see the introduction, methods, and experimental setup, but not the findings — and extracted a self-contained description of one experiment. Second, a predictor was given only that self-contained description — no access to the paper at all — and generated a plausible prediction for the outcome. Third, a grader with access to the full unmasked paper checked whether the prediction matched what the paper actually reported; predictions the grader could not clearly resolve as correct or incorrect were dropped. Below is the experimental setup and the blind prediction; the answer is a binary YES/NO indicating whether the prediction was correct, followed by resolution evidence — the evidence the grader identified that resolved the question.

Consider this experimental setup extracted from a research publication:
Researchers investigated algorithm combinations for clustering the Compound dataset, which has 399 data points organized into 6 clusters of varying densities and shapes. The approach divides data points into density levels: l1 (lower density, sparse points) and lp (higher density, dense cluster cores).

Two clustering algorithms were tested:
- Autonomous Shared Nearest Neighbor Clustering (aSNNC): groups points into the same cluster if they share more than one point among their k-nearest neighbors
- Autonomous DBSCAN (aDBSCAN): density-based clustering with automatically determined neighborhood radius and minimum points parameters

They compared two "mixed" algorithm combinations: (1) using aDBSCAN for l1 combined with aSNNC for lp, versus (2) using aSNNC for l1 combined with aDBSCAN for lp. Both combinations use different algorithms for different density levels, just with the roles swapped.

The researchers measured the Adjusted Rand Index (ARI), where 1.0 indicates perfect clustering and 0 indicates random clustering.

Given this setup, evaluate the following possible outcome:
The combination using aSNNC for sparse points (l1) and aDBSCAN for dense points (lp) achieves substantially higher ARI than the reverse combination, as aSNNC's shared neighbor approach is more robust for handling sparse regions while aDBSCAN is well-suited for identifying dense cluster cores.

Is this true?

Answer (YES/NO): YES